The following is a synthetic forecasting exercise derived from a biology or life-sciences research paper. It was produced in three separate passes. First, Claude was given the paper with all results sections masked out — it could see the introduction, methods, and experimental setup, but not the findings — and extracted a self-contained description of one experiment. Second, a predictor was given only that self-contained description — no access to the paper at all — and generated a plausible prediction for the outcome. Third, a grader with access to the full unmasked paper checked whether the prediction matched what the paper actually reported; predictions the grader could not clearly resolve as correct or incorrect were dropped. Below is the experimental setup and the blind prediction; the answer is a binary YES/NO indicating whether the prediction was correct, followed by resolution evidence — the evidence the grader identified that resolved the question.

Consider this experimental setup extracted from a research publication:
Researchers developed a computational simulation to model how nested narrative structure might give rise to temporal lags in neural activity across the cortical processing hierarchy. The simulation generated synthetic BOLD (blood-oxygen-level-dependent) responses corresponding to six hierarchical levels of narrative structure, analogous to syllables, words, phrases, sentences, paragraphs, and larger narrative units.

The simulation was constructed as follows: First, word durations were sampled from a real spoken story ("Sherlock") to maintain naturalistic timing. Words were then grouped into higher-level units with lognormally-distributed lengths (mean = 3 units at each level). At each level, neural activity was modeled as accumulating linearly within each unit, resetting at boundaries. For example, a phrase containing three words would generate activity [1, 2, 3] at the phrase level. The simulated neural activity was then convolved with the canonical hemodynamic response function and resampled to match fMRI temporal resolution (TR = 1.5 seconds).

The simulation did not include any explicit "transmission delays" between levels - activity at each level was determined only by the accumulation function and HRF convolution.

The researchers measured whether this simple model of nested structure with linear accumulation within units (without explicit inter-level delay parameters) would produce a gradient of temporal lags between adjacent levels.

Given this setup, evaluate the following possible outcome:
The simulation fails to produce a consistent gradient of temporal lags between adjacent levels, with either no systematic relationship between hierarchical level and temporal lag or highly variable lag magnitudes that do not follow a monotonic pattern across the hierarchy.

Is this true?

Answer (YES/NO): NO